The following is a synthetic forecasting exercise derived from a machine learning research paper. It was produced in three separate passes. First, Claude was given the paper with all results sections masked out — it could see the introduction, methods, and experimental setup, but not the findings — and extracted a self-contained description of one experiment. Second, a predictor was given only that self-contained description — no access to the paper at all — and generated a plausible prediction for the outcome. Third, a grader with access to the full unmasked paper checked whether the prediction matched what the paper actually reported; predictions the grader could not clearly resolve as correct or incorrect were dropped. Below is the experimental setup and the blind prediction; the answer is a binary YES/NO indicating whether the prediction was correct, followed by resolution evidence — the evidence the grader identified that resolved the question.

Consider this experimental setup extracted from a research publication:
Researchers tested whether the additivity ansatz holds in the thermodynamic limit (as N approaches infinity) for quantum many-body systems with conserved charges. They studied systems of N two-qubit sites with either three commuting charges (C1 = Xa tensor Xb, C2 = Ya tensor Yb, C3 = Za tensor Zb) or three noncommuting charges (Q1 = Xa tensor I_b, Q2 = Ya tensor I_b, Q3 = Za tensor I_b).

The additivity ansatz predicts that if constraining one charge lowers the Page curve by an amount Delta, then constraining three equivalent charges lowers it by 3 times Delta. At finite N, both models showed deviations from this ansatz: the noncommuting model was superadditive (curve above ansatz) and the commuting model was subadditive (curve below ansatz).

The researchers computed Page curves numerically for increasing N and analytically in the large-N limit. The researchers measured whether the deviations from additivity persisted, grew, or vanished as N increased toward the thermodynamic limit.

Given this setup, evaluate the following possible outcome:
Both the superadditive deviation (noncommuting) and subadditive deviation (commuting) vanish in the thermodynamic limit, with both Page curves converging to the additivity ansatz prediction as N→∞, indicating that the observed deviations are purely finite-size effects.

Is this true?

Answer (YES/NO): YES